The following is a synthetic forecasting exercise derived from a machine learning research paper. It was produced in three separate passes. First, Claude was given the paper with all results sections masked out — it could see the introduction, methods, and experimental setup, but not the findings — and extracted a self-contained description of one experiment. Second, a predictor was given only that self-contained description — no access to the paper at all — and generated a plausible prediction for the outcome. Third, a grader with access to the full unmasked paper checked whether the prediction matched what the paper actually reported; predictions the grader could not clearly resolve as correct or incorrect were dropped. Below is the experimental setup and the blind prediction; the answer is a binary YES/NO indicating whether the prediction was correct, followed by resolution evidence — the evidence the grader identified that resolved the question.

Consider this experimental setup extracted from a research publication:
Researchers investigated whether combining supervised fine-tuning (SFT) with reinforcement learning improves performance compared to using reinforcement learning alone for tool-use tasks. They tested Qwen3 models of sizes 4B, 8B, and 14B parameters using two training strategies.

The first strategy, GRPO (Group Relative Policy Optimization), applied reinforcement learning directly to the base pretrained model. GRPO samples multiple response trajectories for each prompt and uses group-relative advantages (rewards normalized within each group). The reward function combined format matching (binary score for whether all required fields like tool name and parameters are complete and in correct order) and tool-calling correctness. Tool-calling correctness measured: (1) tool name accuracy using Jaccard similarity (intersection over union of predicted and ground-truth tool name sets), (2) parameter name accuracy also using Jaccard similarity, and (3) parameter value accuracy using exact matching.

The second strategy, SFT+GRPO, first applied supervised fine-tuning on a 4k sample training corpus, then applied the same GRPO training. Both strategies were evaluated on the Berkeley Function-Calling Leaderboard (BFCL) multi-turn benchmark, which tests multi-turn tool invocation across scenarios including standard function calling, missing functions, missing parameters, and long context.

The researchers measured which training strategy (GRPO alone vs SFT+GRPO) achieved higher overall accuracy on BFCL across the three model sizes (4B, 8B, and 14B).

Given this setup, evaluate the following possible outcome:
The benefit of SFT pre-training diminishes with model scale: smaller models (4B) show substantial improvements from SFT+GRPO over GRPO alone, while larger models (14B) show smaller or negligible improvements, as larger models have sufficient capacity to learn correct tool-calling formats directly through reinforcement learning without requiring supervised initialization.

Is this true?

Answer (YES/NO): NO